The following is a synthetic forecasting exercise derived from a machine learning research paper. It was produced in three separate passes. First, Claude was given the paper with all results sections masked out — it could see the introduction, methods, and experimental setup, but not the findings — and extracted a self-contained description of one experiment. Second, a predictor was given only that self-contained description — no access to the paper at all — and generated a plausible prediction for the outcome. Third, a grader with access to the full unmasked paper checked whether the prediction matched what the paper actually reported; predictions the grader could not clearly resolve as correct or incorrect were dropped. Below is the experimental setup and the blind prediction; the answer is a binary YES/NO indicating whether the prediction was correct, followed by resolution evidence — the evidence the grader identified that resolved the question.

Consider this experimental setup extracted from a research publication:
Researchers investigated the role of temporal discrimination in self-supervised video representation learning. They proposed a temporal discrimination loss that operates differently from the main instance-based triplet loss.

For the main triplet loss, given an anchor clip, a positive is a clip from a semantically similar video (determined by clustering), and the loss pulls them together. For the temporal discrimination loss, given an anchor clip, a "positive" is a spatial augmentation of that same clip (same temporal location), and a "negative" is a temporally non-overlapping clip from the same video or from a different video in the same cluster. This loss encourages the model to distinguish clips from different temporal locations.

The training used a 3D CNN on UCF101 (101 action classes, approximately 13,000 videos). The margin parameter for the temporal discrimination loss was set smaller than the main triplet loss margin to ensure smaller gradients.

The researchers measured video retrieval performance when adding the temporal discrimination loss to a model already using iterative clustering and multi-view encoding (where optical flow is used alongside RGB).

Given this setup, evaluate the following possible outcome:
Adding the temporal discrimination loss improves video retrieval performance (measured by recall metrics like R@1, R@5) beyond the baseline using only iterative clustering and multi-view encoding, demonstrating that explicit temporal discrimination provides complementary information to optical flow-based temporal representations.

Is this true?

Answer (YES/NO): YES